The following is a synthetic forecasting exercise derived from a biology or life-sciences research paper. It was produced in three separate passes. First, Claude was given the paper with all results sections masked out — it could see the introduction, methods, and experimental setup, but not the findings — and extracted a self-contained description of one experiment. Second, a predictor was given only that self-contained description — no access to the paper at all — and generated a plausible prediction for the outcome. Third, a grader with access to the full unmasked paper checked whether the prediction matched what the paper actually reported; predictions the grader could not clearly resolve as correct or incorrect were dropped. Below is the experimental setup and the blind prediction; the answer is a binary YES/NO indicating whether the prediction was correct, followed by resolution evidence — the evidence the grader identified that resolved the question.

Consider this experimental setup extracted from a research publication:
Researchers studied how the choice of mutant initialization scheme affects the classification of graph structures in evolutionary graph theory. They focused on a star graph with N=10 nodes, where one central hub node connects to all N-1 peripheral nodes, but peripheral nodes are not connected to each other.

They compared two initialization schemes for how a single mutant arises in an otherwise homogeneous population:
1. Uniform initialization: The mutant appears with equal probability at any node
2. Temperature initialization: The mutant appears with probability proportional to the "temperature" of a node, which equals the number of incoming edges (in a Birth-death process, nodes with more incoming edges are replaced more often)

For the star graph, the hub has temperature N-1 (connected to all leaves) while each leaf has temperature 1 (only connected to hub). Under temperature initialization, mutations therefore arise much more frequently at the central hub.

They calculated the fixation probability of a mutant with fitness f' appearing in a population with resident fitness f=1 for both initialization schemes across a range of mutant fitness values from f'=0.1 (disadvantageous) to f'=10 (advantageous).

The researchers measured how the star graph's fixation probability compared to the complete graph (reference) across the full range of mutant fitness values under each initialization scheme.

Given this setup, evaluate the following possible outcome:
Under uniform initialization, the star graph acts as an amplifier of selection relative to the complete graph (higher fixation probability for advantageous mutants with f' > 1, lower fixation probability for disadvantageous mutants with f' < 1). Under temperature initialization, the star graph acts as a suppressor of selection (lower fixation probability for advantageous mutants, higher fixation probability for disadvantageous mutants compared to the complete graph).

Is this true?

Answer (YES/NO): NO